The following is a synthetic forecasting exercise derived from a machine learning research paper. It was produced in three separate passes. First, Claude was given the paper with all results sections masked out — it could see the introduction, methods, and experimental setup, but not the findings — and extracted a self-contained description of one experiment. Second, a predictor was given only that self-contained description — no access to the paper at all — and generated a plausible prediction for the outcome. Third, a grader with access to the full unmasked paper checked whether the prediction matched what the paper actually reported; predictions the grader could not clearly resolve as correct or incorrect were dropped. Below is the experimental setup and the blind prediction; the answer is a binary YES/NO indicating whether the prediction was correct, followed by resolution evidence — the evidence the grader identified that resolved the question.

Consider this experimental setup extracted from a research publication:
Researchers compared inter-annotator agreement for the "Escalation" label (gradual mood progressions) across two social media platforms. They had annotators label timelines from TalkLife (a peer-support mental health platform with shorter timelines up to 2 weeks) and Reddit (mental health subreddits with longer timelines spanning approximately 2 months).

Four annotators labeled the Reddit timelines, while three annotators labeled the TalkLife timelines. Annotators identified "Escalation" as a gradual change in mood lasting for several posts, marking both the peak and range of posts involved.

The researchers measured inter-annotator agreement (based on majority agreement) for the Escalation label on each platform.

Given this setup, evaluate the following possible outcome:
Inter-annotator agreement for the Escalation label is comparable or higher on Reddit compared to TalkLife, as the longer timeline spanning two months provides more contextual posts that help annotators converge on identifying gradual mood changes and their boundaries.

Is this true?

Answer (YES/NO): NO